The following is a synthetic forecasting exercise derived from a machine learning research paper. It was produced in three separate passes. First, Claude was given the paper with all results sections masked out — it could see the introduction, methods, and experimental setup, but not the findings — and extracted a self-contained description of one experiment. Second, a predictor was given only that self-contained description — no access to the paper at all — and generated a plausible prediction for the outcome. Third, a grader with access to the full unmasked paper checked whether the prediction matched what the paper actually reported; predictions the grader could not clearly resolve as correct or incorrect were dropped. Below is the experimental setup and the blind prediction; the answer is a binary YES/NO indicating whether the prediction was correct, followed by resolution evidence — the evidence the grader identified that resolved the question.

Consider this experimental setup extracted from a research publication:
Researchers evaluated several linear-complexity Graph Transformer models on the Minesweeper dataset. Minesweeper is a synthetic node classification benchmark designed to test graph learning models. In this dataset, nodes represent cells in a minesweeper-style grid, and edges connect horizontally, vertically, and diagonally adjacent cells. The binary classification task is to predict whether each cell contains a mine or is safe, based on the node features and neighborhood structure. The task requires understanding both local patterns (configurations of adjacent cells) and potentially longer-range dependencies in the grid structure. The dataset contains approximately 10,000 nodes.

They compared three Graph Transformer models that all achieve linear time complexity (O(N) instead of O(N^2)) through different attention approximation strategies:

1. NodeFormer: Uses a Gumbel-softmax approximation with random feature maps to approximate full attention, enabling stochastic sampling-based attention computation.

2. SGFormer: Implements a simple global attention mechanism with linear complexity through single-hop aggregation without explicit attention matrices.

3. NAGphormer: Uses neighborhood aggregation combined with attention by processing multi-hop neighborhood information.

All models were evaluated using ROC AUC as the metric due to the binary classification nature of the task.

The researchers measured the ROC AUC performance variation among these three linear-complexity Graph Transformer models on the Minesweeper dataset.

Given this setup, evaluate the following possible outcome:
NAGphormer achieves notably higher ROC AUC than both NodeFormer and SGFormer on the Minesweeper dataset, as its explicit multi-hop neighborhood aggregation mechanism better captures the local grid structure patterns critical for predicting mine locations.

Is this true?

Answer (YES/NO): NO